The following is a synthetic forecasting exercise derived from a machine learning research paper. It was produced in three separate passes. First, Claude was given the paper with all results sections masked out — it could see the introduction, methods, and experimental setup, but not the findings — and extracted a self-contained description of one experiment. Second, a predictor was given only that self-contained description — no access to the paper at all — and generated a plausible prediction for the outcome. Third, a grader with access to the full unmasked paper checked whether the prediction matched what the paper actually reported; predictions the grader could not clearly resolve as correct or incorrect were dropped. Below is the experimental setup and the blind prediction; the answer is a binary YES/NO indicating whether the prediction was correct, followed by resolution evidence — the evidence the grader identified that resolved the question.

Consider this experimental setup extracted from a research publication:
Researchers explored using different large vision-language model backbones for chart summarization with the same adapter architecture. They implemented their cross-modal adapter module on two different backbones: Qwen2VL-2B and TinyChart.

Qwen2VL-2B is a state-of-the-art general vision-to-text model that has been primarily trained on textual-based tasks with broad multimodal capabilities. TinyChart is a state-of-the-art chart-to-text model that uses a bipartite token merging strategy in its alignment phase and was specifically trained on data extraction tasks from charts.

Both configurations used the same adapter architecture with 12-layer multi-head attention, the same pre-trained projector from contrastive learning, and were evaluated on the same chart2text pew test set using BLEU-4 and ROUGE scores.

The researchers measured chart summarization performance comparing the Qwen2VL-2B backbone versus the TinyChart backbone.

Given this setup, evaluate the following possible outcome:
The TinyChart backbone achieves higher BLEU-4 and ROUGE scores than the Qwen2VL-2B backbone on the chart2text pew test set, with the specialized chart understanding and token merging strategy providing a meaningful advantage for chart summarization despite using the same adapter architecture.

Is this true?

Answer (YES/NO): NO